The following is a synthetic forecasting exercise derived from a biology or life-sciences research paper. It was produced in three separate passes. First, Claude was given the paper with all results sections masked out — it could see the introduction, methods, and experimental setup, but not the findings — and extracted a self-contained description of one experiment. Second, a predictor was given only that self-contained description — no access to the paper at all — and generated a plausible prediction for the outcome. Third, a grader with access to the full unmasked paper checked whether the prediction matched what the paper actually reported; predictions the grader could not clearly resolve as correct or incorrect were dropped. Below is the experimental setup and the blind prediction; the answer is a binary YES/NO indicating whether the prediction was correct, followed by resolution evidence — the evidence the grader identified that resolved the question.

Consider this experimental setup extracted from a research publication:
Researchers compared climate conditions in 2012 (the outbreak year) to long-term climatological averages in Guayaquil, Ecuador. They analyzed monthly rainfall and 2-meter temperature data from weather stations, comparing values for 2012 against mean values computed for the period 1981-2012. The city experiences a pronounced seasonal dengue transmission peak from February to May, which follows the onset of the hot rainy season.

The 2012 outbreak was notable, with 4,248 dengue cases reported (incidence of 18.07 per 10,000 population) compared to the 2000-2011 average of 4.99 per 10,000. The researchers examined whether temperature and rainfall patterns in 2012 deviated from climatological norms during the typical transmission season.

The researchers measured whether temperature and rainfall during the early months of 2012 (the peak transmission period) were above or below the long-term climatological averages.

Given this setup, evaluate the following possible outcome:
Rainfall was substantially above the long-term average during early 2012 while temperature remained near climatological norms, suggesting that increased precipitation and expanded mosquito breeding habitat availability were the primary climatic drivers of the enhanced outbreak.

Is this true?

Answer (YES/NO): NO